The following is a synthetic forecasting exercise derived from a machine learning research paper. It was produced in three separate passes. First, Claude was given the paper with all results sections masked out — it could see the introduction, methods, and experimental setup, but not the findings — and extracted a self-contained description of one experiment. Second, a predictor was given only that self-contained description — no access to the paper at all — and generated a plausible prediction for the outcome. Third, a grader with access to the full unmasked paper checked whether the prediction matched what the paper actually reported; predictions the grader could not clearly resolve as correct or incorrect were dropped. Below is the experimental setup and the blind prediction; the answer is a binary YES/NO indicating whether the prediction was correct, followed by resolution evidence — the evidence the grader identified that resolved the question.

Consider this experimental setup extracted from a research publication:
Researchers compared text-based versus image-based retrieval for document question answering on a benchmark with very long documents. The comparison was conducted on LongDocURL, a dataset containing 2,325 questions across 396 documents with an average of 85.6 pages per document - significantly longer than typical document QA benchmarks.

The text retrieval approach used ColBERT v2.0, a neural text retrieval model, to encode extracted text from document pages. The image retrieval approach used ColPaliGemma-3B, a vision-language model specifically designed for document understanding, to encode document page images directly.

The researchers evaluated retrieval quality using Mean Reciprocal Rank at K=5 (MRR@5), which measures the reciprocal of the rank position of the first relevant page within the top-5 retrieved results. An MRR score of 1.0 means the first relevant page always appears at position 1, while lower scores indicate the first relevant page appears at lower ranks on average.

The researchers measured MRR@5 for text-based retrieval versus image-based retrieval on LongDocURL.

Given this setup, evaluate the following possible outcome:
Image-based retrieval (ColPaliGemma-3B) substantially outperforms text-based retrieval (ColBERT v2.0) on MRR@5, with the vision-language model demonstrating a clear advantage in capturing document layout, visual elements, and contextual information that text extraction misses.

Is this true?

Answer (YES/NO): NO